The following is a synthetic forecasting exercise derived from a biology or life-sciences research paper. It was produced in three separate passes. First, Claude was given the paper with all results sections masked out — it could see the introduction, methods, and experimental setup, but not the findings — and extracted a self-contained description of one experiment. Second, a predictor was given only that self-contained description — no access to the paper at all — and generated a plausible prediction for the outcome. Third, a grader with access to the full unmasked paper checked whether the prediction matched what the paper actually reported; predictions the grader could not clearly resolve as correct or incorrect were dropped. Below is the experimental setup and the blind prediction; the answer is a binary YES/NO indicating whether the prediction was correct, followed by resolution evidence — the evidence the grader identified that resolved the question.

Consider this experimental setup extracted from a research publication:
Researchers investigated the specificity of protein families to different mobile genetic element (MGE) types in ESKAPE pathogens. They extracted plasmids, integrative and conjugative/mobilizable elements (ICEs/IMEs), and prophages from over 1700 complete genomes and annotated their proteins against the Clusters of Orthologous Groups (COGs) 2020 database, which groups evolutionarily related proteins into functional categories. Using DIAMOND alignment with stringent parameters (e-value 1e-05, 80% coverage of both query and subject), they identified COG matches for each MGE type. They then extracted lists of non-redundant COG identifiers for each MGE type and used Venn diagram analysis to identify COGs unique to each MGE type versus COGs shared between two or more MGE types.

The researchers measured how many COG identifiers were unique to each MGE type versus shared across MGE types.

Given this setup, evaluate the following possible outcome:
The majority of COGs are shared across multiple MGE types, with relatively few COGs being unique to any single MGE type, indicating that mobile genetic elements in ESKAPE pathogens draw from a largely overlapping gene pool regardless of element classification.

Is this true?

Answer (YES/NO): NO